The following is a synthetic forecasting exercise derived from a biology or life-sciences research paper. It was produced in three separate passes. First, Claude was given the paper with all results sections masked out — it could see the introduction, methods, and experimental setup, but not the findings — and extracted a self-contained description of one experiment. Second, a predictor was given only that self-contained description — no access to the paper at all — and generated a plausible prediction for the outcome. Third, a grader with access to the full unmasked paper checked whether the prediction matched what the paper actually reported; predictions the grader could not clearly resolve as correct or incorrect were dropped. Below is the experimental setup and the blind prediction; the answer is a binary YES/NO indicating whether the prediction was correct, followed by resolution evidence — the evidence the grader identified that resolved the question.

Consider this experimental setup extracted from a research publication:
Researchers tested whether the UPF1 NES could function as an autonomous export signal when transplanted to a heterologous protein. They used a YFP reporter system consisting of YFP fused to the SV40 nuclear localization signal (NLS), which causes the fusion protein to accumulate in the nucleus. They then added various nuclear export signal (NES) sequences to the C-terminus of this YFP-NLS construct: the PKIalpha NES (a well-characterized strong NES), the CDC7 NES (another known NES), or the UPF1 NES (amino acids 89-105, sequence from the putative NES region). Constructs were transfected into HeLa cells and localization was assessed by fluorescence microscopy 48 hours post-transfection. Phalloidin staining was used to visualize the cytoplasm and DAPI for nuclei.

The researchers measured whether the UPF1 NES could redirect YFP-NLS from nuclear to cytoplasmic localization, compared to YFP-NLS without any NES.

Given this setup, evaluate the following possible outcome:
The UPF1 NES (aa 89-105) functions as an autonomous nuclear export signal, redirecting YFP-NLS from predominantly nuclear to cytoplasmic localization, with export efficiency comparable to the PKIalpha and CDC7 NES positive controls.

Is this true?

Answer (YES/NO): YES